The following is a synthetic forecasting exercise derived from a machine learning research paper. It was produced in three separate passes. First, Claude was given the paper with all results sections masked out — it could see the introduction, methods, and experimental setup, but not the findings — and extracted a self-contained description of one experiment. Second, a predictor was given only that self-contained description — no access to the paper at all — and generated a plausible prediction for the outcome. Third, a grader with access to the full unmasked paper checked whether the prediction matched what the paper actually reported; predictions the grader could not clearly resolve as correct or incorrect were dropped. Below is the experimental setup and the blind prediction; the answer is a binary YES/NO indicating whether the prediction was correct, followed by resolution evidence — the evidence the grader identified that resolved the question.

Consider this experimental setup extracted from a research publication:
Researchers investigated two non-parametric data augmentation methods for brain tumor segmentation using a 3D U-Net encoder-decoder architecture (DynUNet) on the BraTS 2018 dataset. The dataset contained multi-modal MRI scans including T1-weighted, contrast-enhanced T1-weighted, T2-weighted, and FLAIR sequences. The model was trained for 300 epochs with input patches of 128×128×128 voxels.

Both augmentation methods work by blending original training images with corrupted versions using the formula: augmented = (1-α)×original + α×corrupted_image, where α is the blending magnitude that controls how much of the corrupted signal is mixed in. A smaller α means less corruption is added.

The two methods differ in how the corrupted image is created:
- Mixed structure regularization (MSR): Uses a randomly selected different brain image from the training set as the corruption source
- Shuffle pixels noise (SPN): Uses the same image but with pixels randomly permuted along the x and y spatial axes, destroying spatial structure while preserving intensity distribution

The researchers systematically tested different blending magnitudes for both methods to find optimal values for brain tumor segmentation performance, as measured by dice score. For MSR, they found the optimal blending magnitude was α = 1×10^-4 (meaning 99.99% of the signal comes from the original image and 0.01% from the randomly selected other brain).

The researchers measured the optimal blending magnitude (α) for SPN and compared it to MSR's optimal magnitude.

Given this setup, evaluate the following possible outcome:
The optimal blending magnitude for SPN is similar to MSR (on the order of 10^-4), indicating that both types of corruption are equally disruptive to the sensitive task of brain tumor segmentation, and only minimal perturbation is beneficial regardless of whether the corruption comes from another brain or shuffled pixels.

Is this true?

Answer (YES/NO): NO